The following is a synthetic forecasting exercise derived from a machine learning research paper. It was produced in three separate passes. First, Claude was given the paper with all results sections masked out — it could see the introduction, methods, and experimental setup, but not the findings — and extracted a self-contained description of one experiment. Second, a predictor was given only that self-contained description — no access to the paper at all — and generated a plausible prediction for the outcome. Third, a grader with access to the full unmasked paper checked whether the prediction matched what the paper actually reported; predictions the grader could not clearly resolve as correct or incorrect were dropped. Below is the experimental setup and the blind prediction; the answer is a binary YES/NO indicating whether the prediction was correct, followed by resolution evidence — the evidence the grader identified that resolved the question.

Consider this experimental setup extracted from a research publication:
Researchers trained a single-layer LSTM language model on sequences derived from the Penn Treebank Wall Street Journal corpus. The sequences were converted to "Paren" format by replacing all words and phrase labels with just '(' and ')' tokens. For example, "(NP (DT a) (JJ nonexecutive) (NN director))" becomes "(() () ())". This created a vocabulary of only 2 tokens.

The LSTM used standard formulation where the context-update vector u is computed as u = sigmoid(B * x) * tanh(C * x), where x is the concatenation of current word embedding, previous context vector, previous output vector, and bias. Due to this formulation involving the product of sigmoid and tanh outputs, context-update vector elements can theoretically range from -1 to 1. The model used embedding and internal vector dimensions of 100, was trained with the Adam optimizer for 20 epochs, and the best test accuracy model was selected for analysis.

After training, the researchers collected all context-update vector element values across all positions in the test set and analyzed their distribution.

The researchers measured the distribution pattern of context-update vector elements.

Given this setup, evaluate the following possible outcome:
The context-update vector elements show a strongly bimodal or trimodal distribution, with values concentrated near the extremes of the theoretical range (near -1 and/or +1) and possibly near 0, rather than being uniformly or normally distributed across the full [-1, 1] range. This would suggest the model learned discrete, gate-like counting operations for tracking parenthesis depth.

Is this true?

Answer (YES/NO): YES